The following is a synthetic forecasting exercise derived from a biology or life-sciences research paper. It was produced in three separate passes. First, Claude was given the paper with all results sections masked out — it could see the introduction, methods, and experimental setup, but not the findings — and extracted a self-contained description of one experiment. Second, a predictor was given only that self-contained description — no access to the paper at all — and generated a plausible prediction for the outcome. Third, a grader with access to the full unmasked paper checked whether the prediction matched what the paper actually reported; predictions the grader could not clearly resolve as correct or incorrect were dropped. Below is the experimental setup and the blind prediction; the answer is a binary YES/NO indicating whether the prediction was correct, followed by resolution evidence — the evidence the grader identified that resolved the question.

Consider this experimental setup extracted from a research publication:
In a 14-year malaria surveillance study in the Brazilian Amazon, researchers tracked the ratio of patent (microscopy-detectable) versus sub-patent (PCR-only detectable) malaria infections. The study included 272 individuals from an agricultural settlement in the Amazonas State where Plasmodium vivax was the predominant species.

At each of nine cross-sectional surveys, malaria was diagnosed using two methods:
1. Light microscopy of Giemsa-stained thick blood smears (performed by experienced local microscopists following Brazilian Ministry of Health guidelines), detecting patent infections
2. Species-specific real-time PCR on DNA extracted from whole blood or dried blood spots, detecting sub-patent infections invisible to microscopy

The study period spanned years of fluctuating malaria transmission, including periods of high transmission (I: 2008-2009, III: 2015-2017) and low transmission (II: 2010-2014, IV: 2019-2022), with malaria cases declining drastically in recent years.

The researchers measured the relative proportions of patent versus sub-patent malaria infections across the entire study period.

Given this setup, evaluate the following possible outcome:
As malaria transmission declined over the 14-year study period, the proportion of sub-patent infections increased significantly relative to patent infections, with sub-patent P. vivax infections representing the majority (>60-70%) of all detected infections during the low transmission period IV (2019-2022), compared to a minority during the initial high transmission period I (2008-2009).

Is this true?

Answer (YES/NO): NO